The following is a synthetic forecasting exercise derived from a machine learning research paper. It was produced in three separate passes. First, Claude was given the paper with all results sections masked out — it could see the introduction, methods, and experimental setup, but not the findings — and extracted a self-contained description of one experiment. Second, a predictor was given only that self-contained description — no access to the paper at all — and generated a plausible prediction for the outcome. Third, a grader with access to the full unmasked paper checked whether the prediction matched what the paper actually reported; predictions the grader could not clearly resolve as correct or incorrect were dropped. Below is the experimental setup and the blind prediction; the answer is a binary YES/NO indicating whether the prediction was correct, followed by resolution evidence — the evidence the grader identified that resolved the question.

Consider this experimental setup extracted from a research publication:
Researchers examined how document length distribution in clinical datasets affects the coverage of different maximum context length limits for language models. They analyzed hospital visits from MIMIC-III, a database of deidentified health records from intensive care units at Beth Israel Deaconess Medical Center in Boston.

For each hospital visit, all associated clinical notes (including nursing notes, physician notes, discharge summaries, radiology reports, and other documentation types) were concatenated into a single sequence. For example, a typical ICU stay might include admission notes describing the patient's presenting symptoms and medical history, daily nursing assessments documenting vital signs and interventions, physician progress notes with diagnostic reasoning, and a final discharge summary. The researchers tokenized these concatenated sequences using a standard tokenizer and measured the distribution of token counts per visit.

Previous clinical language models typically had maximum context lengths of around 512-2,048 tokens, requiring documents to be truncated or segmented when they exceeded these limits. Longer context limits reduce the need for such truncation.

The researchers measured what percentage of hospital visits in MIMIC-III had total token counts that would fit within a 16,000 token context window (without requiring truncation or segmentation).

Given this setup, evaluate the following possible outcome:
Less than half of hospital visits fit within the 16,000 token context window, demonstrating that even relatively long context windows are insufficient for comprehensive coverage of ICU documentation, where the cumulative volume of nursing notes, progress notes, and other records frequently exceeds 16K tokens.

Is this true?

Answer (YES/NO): NO